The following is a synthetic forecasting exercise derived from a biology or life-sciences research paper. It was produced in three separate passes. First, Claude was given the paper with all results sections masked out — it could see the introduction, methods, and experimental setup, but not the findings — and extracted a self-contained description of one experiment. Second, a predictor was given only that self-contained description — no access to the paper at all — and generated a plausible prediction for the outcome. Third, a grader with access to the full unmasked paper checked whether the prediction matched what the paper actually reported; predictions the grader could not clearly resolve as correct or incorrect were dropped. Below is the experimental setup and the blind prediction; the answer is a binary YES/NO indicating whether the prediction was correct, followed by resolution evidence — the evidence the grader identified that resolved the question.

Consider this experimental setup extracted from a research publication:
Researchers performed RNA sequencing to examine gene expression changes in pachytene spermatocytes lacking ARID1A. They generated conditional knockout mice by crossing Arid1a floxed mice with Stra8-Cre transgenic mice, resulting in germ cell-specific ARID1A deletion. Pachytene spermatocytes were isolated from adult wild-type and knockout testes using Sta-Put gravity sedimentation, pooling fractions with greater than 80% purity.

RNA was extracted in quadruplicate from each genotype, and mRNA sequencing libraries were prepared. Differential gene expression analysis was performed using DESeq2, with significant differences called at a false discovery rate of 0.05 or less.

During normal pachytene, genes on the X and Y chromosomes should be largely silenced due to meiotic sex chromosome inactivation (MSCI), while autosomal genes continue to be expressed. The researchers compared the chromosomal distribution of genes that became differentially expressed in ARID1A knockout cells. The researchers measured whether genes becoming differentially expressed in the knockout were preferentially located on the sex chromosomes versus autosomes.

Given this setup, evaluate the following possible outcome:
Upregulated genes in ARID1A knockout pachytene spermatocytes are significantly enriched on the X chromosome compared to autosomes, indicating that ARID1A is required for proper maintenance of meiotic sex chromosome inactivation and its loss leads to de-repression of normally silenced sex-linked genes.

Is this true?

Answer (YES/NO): YES